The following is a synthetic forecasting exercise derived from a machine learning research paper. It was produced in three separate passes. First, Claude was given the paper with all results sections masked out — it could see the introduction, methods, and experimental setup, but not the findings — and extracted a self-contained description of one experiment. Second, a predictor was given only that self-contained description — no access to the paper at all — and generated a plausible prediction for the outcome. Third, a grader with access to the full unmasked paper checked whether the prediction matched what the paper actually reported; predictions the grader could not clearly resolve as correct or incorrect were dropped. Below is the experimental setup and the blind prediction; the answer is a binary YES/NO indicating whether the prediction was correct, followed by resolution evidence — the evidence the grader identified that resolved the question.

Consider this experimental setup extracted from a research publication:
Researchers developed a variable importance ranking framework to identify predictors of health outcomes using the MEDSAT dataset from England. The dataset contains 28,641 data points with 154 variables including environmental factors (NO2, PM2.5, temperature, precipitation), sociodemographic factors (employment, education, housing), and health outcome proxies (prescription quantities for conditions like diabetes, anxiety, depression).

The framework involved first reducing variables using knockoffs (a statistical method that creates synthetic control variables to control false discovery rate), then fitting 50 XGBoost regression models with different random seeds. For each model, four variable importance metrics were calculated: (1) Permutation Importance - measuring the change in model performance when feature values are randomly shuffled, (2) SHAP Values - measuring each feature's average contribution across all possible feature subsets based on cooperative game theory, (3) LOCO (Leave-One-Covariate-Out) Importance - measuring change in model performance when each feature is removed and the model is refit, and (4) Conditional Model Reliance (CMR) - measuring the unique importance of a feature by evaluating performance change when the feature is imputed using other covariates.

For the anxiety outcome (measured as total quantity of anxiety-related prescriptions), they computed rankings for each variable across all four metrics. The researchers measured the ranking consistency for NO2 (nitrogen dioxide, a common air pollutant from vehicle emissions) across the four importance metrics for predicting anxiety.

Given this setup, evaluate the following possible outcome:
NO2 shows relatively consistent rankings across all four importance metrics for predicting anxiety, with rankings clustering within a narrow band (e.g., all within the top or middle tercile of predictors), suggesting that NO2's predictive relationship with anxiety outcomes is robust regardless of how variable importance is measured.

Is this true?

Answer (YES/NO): YES